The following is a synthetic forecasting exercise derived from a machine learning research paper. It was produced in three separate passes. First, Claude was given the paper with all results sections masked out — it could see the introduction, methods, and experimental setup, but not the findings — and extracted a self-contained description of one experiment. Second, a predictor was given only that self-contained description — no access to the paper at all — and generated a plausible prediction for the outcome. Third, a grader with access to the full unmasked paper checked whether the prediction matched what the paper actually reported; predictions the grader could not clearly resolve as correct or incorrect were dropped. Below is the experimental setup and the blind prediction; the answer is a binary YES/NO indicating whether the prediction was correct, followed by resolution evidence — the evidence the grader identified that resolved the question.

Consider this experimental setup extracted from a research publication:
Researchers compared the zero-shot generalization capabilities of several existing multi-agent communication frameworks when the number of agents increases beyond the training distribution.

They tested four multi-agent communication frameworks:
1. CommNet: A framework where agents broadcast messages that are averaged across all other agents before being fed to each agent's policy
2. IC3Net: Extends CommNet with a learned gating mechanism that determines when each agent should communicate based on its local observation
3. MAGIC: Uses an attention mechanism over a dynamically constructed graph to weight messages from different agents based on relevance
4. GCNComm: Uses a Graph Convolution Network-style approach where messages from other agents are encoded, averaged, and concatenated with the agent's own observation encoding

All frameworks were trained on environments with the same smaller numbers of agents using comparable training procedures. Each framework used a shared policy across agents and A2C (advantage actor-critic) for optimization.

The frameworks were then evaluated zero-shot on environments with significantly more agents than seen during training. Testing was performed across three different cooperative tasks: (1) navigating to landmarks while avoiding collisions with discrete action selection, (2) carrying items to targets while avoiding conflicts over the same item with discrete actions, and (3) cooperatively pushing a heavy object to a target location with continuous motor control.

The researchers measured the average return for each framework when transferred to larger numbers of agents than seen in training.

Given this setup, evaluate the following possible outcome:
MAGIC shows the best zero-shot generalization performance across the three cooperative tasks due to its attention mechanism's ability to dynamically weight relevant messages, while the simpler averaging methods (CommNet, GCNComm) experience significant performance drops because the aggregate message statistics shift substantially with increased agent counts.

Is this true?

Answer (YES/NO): NO